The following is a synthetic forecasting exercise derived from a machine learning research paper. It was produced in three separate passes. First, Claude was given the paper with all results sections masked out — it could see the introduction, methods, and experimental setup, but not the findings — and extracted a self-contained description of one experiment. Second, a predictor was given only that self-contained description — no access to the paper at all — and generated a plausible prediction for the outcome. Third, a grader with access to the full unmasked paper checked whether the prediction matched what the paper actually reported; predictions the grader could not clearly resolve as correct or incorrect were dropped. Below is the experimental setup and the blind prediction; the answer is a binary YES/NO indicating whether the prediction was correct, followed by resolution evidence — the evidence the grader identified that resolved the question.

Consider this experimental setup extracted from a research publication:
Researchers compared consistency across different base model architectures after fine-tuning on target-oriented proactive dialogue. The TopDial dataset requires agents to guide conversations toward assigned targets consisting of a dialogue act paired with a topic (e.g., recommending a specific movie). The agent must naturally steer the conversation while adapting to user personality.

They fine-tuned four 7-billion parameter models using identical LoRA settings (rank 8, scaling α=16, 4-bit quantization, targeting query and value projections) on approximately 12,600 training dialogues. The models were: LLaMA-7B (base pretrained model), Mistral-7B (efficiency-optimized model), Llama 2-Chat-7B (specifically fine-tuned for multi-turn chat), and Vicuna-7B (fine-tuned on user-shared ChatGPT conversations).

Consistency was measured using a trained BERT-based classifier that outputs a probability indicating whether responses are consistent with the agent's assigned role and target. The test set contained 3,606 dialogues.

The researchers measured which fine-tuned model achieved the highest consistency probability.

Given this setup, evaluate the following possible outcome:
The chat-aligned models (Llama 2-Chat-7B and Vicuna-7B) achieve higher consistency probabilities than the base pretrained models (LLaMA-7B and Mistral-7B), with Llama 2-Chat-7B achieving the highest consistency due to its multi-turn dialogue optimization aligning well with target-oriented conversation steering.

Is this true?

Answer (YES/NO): NO